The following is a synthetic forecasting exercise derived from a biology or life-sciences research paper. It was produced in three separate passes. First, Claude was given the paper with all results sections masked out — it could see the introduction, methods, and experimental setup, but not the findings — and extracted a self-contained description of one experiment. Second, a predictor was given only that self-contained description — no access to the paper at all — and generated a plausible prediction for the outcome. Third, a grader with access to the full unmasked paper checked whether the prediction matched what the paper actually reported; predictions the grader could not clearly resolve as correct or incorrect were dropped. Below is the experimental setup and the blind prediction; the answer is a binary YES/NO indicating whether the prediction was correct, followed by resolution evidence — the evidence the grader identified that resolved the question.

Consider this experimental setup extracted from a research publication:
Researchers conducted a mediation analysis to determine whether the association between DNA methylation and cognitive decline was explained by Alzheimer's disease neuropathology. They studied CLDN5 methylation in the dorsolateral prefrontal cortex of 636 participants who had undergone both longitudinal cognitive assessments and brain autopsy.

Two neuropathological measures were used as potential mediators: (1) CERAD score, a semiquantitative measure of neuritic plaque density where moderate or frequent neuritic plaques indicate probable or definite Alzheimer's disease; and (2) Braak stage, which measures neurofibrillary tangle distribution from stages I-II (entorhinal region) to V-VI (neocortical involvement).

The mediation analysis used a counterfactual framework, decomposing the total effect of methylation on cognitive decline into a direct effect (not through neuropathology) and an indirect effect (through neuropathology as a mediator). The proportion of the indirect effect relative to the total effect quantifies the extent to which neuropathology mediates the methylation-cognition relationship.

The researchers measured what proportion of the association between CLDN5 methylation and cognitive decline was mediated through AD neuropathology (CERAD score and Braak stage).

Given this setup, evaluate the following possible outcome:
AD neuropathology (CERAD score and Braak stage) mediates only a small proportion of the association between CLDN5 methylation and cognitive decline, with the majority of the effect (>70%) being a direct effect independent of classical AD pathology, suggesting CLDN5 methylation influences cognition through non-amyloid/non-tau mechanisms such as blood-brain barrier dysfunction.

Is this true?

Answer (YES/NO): YES